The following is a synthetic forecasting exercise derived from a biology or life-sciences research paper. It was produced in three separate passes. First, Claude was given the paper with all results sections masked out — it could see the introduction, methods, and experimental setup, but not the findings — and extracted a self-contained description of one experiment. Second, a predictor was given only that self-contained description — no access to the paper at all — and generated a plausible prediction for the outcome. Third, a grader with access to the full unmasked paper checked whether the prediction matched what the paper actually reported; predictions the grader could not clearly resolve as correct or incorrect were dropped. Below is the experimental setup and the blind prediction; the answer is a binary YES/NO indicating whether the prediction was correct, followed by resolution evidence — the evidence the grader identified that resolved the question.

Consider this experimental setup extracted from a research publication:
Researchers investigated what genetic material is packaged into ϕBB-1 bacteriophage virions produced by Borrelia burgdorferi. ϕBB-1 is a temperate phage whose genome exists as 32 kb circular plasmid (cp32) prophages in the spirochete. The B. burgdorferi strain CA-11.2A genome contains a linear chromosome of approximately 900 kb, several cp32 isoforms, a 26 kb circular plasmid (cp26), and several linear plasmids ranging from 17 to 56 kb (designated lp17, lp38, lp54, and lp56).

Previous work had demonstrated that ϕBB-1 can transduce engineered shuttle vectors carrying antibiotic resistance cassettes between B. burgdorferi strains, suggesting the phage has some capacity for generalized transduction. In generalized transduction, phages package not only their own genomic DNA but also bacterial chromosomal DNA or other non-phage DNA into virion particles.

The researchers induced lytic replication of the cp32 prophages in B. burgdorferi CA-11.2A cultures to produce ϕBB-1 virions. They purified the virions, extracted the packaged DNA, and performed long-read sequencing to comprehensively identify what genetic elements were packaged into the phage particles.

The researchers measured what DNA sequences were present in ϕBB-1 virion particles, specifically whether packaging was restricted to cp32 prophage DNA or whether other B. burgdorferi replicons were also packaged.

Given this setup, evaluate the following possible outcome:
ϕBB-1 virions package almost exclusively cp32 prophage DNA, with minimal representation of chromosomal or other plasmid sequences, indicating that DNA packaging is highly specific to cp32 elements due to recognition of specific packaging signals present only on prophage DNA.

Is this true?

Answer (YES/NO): NO